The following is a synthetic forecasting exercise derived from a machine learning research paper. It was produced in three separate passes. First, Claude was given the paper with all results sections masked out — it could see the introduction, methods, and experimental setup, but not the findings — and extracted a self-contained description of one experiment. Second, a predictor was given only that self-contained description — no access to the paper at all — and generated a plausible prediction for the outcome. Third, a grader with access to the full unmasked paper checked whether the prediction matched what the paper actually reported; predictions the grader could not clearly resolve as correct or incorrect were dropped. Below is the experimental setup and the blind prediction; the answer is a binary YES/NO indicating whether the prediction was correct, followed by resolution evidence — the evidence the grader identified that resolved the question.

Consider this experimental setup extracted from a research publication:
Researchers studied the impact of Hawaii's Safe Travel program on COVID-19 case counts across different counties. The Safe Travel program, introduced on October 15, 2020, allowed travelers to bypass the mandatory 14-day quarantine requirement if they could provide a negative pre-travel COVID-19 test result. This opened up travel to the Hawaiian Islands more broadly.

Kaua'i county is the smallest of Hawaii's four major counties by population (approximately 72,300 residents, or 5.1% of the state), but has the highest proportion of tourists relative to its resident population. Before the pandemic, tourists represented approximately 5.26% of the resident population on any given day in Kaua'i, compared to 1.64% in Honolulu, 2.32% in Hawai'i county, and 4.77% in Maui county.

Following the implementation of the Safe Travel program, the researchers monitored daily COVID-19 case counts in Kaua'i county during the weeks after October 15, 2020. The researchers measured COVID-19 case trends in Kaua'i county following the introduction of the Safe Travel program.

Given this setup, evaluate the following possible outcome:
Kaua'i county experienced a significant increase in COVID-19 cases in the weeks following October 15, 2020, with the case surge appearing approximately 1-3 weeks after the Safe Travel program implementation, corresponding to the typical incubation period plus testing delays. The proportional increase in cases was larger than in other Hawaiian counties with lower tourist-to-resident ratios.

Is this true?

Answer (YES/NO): NO